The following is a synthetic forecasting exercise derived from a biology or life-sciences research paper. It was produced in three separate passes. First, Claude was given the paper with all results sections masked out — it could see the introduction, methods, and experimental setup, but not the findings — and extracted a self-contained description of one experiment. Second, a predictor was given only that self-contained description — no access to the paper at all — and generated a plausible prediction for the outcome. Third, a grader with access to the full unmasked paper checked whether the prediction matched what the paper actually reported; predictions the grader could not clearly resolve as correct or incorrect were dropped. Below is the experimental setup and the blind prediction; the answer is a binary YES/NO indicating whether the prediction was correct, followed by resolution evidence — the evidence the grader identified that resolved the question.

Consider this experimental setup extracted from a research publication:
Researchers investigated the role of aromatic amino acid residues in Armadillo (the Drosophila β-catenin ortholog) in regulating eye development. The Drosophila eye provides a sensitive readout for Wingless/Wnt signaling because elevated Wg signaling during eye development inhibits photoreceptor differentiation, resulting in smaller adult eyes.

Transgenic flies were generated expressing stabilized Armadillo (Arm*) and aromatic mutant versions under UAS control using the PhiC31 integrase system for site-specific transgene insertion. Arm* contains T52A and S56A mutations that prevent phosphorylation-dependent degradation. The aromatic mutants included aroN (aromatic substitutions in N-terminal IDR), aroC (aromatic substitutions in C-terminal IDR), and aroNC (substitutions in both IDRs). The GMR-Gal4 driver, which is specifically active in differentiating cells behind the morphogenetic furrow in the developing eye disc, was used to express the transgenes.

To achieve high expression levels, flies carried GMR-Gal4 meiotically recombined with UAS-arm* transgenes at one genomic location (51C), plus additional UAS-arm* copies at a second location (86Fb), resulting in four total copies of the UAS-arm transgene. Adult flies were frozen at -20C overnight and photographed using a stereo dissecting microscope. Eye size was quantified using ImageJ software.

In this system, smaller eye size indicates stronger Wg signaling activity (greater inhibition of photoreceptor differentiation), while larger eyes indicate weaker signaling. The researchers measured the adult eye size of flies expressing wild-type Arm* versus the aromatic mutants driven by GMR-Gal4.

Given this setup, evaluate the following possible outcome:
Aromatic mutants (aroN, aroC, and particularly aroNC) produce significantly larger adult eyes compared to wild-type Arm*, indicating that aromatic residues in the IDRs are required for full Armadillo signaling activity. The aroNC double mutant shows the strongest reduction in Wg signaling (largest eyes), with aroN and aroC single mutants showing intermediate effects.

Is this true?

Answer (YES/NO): NO